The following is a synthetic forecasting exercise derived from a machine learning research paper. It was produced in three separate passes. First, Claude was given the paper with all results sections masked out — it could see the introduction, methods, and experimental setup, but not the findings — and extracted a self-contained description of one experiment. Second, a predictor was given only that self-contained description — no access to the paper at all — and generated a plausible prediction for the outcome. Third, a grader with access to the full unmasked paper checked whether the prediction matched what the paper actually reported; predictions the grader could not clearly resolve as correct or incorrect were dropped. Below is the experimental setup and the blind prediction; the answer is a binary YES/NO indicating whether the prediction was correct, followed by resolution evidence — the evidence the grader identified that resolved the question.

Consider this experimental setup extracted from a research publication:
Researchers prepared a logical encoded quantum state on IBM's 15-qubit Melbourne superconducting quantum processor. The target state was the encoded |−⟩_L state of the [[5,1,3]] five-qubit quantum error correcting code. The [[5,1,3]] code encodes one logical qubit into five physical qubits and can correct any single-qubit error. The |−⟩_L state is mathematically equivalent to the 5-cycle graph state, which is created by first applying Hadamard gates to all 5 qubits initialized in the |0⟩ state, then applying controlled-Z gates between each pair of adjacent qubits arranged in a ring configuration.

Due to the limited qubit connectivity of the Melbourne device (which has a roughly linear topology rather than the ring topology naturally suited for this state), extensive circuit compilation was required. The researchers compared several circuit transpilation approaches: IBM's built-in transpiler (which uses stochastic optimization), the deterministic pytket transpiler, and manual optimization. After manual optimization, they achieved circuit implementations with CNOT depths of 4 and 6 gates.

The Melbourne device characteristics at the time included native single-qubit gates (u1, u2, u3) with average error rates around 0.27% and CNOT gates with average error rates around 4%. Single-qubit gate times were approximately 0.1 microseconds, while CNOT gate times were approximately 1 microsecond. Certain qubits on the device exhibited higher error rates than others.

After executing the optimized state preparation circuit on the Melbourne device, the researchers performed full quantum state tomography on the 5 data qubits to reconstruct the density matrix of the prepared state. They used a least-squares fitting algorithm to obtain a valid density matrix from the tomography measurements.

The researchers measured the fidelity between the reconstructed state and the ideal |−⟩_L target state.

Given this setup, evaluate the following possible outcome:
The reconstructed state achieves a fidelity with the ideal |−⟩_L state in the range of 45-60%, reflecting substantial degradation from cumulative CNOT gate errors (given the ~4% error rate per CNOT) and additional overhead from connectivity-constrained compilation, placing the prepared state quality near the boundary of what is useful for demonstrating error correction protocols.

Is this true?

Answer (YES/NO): NO